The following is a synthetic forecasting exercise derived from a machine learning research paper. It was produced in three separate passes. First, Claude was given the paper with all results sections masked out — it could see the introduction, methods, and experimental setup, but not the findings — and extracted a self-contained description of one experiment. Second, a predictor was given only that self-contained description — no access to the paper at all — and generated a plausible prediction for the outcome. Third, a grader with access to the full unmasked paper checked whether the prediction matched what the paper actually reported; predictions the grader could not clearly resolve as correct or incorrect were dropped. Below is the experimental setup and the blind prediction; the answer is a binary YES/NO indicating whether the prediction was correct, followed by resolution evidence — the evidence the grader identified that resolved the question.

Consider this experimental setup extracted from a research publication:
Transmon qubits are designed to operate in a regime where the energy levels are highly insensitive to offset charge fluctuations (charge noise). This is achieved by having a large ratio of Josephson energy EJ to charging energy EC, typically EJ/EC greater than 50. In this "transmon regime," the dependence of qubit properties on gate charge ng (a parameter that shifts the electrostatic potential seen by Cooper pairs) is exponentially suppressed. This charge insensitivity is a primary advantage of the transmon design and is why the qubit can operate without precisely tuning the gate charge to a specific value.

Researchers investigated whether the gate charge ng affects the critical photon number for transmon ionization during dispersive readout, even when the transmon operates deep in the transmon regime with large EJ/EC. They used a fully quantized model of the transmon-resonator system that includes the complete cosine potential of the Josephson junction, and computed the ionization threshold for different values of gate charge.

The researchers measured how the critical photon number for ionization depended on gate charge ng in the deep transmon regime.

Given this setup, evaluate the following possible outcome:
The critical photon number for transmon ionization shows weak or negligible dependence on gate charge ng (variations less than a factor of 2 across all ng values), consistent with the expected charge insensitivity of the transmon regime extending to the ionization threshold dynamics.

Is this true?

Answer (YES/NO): NO